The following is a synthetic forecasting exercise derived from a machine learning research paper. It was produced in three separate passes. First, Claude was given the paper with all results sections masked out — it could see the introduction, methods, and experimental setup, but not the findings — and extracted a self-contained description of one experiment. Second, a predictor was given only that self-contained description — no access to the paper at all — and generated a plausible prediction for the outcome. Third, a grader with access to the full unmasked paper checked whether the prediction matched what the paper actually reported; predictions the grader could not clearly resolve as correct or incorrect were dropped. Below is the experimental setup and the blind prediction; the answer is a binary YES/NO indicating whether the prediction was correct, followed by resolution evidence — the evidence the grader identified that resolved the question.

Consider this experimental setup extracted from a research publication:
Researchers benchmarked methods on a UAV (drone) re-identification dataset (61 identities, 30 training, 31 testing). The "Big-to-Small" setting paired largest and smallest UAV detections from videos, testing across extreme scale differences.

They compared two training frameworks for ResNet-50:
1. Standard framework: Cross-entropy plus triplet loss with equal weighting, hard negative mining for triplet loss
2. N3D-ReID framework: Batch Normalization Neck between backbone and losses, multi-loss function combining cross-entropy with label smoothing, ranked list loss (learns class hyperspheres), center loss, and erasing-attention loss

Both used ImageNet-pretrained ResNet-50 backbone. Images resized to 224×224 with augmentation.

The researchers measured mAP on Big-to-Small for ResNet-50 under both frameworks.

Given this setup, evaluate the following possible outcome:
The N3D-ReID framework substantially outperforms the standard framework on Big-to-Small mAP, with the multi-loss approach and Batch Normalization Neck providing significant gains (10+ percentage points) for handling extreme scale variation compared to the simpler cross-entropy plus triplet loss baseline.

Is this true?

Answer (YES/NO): NO